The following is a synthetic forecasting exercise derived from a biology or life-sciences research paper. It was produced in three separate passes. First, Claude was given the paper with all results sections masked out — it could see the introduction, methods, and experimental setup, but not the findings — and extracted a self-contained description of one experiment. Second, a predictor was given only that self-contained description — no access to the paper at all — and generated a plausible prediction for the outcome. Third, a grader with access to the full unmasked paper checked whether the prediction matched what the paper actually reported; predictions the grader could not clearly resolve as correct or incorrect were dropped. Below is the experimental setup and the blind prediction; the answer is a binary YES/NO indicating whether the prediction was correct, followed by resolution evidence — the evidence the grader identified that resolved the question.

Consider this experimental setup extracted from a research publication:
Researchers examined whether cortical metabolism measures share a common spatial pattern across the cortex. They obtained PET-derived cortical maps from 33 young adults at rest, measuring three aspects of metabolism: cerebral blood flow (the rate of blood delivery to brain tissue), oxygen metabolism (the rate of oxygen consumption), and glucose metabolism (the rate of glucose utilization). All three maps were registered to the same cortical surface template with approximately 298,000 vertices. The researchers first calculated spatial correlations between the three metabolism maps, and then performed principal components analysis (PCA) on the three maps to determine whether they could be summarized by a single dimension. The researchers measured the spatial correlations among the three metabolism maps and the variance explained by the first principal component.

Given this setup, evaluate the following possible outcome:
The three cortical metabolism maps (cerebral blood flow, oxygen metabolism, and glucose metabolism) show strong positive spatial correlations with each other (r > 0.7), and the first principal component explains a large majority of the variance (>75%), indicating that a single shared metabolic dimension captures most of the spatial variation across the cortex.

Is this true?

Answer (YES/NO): YES